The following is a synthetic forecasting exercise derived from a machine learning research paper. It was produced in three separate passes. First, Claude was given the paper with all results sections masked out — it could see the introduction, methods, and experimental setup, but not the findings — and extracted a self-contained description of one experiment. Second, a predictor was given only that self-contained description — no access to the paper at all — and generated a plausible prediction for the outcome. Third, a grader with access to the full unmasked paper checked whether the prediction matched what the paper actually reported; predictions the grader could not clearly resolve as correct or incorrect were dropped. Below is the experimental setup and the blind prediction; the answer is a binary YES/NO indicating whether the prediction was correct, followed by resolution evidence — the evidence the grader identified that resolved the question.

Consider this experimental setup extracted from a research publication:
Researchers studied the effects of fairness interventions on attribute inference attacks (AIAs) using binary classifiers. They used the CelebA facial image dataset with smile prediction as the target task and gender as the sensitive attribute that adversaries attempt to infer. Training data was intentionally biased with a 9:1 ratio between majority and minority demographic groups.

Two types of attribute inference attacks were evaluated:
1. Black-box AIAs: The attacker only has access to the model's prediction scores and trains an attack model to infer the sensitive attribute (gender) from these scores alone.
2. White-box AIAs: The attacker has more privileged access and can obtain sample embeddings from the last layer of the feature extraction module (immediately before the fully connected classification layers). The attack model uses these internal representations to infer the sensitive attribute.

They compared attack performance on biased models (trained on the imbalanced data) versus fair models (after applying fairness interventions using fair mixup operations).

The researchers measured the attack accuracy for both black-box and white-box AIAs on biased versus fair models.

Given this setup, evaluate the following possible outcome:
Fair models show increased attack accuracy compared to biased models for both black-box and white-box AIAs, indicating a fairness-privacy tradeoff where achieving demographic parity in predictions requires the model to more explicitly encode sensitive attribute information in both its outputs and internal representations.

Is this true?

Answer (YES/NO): NO